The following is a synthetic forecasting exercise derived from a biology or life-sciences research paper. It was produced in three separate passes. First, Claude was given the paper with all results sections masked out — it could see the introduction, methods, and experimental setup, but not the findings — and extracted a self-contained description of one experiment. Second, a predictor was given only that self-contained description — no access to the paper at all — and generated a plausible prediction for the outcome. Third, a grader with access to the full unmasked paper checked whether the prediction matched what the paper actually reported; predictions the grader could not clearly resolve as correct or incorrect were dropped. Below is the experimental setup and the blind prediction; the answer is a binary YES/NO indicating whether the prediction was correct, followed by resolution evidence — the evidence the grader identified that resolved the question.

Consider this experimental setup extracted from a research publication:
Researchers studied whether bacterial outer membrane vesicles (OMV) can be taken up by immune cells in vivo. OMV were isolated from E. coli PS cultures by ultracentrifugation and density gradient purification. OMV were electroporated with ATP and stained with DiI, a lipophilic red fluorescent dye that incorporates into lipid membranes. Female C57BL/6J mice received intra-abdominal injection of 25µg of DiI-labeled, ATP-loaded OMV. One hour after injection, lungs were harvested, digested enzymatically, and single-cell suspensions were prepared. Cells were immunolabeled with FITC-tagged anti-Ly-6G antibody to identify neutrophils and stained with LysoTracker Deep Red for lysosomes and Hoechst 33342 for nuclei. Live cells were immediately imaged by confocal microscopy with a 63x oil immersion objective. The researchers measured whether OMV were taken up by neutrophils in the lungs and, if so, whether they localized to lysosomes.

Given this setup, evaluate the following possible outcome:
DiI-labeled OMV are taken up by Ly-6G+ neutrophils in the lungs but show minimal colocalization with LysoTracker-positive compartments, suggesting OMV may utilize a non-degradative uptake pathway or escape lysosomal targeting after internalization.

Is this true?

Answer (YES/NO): NO